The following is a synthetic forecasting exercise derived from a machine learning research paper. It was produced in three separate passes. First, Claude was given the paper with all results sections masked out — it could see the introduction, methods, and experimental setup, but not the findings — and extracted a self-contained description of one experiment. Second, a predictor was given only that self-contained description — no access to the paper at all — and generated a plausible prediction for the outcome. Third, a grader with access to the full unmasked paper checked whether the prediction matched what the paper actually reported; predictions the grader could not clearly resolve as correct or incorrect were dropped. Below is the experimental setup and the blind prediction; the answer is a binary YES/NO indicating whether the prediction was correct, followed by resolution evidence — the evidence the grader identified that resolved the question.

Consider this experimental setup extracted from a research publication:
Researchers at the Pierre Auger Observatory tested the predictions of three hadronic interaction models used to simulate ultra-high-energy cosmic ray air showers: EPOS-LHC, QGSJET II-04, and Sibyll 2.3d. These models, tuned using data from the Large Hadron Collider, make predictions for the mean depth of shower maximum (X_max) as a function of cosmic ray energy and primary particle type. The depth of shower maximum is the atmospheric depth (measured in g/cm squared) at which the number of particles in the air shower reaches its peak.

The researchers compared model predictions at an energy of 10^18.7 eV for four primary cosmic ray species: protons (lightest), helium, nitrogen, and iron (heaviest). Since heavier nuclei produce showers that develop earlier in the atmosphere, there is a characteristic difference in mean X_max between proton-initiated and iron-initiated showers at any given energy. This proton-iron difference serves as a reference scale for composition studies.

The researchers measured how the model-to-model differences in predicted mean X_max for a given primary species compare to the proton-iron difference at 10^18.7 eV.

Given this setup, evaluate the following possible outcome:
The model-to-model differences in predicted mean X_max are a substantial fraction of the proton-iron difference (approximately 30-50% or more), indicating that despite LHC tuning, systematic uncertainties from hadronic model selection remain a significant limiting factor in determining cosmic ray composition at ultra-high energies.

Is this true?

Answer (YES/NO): YES